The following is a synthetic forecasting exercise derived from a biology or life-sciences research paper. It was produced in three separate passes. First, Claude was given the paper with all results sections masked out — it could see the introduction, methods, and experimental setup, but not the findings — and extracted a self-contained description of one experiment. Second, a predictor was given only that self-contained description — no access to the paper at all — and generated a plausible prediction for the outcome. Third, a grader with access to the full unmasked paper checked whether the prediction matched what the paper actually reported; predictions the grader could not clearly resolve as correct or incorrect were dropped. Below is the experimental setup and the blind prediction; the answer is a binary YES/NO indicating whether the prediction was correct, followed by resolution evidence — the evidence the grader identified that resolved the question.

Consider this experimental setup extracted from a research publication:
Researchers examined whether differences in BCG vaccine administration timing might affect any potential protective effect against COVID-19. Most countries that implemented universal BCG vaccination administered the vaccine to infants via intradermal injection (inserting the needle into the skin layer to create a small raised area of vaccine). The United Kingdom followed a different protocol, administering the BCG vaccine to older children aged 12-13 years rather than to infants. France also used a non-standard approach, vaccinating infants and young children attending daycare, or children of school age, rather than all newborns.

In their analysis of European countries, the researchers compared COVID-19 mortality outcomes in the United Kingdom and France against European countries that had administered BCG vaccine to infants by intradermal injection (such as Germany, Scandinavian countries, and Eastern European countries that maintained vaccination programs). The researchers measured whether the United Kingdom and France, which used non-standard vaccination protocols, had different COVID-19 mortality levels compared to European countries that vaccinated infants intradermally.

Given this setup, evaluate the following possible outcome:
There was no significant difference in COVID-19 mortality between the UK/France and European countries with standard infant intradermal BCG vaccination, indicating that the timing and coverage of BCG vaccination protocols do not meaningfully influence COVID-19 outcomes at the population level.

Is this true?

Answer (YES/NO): NO